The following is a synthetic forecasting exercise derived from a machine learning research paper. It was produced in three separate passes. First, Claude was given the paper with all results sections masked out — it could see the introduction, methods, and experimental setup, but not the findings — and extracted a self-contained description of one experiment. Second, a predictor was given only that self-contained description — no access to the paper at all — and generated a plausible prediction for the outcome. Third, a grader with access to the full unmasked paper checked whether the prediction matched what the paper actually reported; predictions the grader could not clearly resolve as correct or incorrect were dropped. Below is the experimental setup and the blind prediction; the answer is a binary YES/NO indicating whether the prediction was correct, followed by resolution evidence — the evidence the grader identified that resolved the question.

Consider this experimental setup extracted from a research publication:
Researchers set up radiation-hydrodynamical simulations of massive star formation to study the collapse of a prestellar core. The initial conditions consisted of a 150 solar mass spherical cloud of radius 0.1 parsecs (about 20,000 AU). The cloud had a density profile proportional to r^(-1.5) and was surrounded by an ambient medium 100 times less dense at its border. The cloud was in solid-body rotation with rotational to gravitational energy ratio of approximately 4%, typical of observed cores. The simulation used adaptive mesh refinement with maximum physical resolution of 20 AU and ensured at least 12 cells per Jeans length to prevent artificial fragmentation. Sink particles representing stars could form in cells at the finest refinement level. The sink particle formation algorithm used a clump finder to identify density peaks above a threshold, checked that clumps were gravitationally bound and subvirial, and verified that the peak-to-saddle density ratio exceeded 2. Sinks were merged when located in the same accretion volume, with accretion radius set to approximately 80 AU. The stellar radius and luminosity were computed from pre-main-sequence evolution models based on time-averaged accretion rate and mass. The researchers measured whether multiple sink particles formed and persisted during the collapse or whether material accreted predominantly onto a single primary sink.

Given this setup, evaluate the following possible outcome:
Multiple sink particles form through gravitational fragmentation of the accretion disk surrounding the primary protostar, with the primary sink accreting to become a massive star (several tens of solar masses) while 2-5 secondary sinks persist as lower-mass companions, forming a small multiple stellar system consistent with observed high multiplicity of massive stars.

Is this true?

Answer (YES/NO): NO